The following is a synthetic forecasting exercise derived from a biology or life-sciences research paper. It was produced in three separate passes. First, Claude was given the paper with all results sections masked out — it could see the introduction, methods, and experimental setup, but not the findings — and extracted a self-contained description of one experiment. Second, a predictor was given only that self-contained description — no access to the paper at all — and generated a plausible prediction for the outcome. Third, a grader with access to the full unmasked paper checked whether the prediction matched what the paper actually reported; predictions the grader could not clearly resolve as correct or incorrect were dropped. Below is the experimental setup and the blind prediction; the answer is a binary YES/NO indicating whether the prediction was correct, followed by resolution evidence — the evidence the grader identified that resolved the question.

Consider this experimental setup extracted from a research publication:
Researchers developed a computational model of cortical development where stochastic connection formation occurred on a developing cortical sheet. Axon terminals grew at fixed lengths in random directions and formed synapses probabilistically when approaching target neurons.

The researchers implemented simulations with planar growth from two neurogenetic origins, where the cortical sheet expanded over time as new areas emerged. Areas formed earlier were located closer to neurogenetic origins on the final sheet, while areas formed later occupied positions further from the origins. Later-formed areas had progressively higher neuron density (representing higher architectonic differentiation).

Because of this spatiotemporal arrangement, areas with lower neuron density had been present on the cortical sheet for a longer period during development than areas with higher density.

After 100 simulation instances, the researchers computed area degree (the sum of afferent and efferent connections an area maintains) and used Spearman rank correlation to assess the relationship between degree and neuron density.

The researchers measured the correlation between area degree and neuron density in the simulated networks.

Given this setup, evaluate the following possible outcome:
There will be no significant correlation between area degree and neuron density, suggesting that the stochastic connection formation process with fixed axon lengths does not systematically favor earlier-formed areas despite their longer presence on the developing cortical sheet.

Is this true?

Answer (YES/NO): NO